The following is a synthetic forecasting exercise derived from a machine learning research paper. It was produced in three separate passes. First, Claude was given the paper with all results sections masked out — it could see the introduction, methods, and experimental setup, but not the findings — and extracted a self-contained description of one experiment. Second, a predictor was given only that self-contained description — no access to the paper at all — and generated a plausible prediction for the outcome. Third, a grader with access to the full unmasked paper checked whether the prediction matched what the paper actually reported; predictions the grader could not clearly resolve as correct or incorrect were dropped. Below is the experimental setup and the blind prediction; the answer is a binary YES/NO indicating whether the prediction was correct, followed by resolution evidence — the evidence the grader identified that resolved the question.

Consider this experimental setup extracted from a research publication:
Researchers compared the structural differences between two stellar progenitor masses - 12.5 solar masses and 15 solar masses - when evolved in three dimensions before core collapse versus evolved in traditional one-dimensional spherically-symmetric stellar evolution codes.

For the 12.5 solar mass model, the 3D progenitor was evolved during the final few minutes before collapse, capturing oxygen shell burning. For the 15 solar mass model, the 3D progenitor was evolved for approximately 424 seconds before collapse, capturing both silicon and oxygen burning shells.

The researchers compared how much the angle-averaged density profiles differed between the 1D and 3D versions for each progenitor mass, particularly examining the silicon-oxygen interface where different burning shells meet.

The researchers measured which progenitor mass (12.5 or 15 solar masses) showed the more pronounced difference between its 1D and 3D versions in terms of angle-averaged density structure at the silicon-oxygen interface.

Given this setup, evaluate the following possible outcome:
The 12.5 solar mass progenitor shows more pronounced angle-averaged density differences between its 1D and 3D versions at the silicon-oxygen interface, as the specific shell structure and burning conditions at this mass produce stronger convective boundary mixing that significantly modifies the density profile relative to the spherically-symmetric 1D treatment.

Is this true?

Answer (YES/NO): YES